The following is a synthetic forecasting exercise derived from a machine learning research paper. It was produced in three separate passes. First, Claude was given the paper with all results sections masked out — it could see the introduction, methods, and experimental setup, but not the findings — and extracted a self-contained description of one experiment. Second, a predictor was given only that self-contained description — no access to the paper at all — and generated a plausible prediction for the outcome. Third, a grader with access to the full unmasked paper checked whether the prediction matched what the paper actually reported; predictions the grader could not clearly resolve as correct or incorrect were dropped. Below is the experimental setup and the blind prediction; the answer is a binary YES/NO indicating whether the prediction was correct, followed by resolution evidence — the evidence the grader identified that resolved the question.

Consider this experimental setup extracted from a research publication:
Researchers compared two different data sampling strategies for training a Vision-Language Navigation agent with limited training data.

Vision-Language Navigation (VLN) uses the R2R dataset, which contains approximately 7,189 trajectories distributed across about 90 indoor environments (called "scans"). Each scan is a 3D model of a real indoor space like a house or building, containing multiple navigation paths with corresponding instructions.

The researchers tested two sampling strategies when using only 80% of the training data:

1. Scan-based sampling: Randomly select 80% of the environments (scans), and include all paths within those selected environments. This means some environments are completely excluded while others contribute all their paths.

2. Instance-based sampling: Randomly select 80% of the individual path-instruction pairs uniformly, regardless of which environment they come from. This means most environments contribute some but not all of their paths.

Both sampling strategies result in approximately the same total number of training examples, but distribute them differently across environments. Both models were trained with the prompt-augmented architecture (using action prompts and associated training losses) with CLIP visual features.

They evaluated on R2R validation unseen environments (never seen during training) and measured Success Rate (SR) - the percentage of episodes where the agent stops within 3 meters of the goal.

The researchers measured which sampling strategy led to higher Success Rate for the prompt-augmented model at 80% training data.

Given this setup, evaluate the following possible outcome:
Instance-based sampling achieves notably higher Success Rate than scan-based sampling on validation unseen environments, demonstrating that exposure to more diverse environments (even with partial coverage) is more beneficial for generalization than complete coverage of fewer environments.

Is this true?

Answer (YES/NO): NO